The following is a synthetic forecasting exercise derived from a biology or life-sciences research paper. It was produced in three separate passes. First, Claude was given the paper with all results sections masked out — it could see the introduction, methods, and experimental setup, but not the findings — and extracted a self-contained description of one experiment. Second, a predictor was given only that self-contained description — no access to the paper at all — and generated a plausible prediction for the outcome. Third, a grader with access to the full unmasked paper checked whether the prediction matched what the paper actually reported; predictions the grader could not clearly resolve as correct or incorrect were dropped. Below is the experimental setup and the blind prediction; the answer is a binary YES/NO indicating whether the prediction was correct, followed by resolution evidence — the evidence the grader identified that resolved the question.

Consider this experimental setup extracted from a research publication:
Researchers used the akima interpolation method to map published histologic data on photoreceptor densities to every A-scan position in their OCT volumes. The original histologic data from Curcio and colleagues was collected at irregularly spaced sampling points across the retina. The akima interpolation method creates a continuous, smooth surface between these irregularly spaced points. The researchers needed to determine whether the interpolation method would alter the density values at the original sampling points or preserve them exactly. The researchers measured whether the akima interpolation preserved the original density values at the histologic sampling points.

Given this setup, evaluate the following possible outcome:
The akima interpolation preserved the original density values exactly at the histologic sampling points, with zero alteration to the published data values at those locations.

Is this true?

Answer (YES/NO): YES